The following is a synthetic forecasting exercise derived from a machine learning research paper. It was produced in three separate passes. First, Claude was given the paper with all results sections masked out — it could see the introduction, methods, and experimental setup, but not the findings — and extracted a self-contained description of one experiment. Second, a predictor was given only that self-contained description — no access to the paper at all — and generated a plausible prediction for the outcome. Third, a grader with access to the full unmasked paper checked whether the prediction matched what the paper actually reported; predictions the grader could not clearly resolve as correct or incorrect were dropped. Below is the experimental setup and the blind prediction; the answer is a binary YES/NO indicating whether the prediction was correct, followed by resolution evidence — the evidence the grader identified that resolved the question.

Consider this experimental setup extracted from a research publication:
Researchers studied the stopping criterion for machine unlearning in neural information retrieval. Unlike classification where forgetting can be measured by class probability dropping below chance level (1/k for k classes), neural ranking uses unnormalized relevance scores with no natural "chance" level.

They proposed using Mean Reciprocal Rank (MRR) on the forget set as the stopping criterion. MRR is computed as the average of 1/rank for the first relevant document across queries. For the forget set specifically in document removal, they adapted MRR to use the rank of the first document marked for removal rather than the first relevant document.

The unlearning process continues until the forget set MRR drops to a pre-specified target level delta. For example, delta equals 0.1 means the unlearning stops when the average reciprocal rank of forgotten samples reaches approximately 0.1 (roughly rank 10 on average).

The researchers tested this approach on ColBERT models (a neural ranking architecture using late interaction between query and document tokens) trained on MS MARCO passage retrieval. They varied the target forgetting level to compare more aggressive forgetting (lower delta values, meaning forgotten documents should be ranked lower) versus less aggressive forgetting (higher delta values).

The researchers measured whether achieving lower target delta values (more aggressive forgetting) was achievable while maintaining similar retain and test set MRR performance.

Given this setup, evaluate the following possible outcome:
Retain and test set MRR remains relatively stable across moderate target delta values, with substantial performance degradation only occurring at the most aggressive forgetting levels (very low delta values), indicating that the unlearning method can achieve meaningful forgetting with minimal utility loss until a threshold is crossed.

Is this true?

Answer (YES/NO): NO